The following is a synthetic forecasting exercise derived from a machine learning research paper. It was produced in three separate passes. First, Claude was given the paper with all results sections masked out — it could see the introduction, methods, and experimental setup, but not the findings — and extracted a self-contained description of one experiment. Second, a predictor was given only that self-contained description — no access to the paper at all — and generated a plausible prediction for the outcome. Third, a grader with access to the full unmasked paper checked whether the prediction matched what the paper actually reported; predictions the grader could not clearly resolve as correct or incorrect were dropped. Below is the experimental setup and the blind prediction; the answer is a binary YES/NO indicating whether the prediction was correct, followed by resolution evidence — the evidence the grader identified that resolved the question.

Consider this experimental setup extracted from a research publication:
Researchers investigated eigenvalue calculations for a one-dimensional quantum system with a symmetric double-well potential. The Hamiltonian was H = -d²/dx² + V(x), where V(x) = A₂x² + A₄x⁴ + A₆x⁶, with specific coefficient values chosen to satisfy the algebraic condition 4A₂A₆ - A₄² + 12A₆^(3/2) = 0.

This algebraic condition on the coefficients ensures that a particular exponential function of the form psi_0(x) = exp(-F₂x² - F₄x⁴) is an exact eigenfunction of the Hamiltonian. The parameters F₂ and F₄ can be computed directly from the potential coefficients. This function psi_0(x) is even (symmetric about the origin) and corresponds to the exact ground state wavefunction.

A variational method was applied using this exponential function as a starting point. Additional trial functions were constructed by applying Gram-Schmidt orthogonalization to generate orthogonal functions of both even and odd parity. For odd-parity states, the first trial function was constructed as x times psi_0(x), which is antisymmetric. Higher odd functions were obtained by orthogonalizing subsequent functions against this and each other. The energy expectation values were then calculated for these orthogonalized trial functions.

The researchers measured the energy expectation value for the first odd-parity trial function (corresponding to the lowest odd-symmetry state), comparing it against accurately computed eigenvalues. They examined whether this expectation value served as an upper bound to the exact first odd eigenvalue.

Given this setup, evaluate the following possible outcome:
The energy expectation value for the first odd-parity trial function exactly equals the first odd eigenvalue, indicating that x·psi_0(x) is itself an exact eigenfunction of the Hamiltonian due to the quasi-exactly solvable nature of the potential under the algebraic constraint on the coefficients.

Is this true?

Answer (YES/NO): NO